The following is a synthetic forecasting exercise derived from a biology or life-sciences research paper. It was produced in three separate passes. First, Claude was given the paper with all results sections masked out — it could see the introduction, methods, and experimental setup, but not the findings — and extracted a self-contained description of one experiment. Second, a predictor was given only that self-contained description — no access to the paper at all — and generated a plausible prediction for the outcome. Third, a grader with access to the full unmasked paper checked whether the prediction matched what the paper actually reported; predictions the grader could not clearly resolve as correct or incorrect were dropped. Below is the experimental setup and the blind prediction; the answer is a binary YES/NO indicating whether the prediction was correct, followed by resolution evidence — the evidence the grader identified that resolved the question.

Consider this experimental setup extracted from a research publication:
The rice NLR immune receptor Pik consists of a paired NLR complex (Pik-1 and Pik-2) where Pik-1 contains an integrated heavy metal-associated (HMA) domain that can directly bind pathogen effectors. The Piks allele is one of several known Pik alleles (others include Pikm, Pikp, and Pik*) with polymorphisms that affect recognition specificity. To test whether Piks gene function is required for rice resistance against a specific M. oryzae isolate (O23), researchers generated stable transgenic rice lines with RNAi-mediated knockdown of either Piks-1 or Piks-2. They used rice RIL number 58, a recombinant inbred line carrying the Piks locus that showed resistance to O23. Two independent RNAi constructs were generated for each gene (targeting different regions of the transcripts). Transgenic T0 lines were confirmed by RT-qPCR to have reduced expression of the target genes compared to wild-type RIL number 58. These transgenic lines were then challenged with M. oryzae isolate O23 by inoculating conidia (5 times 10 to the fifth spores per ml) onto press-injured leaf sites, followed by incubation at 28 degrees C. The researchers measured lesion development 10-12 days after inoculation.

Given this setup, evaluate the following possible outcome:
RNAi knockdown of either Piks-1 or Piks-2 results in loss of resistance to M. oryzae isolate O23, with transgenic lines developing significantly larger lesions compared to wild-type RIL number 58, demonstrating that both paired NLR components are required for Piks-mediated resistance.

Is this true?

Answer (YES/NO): YES